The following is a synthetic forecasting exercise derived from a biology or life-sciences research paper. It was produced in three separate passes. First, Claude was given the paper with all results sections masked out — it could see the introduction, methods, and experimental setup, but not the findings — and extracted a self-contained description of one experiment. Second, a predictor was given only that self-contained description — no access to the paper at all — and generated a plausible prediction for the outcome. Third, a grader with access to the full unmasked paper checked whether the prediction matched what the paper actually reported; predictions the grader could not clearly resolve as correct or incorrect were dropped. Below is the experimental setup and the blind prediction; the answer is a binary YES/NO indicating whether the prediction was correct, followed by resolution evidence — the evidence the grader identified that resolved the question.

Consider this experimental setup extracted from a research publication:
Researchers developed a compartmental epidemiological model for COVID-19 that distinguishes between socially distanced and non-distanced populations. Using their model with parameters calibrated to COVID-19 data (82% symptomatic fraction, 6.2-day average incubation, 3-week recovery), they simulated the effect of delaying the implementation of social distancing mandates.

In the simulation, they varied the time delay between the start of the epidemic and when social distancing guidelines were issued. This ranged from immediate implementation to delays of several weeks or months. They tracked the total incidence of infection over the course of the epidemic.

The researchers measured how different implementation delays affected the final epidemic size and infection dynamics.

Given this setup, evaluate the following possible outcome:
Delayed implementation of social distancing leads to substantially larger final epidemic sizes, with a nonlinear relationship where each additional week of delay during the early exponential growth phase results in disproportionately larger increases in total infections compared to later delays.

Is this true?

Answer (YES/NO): NO